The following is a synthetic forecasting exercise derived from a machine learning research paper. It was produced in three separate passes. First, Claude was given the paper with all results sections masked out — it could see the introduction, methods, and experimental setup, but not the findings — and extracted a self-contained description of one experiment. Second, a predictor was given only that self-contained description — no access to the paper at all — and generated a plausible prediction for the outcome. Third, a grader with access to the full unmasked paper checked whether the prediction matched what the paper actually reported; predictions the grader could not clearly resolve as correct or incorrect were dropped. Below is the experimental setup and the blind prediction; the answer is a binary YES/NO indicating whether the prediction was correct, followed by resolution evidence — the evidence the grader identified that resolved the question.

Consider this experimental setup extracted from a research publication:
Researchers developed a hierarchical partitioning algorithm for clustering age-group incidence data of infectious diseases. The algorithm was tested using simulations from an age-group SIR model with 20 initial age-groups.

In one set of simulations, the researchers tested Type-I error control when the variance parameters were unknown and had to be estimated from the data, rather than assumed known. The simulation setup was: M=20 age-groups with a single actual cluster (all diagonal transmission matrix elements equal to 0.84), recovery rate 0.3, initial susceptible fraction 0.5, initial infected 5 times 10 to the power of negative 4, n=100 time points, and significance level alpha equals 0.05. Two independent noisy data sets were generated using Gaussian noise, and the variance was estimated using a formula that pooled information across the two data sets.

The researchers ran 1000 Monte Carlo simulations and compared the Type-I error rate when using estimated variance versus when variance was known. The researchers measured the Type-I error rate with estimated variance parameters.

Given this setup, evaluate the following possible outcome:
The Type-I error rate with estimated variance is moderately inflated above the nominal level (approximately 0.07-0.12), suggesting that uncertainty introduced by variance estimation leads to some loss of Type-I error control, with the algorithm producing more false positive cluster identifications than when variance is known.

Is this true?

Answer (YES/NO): NO